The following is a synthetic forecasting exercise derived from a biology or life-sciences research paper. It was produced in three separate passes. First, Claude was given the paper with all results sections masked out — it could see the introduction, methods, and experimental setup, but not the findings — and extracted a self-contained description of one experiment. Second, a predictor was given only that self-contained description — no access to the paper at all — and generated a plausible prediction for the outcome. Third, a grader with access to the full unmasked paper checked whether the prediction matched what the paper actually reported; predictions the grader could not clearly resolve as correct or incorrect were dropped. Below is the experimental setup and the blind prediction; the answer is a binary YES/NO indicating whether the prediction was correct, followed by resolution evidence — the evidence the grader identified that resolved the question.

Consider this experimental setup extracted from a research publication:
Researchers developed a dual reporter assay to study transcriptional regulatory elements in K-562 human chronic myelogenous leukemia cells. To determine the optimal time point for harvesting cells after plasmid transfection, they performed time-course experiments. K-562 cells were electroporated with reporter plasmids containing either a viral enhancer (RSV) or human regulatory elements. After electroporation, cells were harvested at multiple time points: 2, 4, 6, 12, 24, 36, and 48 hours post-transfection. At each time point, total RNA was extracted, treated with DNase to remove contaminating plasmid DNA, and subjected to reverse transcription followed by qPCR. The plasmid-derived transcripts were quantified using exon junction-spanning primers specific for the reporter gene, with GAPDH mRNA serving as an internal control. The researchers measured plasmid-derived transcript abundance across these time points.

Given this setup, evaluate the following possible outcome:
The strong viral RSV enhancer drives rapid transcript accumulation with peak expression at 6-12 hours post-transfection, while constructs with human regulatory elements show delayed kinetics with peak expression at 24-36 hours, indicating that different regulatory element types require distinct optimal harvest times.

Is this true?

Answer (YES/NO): NO